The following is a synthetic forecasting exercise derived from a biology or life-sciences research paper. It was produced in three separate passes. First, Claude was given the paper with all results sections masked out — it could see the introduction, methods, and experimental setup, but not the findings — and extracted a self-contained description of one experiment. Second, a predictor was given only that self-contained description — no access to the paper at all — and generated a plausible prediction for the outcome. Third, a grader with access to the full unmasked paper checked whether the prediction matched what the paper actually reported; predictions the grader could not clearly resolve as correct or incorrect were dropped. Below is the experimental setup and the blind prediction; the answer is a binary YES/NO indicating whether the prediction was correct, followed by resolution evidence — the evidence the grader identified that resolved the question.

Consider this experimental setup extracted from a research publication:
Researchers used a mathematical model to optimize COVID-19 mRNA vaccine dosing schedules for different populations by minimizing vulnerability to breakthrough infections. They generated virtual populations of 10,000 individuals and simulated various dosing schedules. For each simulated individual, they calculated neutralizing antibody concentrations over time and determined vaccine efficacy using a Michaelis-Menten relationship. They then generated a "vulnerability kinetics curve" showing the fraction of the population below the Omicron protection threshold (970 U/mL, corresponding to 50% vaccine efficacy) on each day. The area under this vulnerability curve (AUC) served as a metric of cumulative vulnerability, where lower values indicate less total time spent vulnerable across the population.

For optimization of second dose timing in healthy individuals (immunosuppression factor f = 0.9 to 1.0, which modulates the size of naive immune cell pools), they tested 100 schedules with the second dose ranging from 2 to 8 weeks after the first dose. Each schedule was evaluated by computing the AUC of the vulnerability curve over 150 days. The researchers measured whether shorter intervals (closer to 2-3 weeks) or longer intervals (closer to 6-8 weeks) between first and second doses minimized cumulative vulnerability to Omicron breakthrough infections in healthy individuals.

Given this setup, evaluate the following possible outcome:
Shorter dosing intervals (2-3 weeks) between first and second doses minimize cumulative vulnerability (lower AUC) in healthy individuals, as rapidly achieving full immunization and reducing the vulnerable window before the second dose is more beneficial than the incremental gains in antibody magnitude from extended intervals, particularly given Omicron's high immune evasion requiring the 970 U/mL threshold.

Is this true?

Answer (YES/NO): YES